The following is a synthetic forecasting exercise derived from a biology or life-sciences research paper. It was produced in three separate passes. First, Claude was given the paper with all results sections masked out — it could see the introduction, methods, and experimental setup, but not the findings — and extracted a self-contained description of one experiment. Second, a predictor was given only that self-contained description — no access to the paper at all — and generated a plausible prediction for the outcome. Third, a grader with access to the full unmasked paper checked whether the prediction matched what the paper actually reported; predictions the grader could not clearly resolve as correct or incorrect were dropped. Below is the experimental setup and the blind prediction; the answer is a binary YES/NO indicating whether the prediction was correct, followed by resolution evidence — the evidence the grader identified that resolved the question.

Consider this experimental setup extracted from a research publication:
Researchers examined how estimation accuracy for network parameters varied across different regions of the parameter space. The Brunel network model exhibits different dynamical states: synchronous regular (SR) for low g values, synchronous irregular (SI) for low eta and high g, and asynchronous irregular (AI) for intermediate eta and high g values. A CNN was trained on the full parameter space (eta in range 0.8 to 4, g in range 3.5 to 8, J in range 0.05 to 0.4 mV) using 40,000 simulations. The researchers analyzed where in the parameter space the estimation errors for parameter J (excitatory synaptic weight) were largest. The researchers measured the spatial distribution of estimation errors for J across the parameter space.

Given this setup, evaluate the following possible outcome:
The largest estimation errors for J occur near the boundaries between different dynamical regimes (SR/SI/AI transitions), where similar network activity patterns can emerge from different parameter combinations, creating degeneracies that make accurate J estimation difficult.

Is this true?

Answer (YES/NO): NO